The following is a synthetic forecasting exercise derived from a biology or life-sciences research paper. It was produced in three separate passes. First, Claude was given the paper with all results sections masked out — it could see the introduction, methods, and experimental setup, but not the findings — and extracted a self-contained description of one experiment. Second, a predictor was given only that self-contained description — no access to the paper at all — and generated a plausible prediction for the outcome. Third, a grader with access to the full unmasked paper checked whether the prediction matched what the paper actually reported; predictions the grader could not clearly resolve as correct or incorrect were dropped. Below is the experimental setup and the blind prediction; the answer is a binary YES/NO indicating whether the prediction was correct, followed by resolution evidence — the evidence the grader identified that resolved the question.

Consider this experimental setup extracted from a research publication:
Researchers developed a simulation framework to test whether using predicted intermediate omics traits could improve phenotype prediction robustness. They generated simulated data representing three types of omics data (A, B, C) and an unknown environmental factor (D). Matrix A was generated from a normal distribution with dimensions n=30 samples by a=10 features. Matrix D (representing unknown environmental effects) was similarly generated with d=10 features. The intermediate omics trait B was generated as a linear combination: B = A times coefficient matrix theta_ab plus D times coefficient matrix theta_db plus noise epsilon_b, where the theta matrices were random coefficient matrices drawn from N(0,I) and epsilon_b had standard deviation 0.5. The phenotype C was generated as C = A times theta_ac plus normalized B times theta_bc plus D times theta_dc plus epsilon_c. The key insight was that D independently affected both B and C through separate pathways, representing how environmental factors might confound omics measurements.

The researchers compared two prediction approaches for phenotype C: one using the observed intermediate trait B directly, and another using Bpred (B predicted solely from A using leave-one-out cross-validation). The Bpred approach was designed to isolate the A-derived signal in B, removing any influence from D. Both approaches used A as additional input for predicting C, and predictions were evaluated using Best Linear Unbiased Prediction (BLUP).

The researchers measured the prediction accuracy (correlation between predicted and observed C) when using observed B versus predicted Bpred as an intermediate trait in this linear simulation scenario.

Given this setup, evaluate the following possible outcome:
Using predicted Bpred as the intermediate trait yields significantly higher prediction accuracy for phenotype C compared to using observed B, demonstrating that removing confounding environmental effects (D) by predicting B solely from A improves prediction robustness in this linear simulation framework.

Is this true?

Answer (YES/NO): YES